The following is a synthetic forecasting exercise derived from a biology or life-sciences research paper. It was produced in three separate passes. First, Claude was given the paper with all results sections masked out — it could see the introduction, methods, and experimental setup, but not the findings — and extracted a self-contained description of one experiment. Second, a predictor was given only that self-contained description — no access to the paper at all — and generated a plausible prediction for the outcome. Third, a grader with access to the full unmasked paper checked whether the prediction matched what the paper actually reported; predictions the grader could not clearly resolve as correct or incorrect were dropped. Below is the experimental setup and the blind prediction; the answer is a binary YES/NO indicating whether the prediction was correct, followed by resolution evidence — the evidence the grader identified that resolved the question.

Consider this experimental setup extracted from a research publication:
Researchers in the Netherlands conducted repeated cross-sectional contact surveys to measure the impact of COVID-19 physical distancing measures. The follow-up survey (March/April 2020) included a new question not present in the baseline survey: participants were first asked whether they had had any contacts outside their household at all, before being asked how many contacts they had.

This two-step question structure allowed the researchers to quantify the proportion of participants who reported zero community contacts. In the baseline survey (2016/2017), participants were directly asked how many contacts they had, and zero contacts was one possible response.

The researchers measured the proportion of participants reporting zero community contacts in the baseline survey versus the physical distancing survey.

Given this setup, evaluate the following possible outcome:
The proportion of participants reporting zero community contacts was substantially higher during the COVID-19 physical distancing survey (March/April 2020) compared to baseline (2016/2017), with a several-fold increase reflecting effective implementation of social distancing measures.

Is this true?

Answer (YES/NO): NO